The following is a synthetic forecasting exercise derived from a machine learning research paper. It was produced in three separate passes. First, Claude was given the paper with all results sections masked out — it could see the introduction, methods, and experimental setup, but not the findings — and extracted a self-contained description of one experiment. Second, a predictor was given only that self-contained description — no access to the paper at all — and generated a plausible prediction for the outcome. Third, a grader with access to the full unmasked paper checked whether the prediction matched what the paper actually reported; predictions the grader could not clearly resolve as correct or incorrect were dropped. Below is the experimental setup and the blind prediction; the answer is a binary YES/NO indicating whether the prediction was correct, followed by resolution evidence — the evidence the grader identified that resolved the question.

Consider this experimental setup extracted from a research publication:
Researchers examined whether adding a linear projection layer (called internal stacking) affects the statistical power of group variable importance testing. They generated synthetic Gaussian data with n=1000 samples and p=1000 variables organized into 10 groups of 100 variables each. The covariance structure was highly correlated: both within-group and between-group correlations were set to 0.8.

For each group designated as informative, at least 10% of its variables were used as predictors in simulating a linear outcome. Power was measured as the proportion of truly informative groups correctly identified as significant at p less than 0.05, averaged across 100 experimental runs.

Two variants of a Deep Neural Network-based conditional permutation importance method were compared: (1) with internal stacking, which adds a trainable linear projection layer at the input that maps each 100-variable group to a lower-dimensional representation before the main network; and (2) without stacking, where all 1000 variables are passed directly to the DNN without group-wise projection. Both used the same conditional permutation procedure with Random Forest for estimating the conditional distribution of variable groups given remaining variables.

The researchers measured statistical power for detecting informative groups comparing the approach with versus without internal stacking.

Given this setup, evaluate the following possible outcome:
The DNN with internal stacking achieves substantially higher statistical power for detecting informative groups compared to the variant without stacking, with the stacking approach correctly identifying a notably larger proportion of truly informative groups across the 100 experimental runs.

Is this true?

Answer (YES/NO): NO